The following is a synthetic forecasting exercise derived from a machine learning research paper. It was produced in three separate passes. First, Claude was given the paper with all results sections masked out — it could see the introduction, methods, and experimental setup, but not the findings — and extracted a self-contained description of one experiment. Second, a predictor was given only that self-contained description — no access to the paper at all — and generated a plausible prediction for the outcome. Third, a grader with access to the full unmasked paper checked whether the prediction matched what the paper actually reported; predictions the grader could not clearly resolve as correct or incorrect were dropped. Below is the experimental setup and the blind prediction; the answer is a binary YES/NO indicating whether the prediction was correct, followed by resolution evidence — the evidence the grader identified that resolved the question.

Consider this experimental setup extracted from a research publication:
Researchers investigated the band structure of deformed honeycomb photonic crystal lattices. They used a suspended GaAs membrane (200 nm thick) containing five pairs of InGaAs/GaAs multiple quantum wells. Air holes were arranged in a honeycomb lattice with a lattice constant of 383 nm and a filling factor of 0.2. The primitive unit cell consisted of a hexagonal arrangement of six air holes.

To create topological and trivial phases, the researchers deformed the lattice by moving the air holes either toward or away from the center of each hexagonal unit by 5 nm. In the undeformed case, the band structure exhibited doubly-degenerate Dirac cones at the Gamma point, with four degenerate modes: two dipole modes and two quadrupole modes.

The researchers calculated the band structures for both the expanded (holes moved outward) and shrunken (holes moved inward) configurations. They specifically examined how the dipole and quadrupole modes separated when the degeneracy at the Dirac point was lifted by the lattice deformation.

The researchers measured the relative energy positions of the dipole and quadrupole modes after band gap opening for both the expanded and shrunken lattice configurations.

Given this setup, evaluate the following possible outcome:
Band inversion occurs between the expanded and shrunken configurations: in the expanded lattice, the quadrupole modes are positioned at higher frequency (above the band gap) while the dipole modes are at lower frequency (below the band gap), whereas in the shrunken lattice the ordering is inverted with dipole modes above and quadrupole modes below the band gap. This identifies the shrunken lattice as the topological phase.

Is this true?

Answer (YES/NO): NO